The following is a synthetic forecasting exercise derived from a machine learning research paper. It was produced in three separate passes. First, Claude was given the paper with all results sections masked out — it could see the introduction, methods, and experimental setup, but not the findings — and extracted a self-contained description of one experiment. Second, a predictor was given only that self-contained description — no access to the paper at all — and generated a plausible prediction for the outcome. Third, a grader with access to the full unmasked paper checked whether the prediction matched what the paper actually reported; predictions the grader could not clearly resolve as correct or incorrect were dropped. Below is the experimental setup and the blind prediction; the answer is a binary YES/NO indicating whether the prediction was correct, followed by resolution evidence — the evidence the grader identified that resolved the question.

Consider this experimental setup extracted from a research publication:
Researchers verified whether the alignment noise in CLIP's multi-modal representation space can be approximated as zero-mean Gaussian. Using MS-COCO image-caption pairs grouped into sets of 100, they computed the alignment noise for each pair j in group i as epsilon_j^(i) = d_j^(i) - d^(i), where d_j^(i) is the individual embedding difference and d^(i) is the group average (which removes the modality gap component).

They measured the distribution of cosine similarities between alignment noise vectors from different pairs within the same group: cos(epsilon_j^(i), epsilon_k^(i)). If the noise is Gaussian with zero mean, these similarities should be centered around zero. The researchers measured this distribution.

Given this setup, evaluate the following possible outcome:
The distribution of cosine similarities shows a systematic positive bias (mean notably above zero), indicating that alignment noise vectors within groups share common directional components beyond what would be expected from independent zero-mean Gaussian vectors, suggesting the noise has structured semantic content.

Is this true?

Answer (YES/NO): NO